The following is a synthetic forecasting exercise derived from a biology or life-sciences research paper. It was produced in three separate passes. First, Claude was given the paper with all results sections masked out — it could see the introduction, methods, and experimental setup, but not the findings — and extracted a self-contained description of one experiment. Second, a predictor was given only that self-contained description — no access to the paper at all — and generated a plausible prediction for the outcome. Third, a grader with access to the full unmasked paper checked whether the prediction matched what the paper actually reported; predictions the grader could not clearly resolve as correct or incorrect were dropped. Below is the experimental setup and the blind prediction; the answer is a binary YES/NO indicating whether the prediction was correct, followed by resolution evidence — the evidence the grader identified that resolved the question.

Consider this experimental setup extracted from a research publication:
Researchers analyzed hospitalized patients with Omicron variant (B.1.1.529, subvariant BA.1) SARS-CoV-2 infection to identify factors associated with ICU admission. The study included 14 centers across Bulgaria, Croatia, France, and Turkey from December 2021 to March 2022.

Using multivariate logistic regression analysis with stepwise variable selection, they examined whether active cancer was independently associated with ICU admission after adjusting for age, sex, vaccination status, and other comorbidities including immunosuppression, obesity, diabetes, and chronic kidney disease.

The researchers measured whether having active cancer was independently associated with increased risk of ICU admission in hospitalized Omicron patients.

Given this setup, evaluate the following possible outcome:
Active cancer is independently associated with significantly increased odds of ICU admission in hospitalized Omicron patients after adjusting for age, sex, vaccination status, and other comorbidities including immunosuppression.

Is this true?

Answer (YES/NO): NO